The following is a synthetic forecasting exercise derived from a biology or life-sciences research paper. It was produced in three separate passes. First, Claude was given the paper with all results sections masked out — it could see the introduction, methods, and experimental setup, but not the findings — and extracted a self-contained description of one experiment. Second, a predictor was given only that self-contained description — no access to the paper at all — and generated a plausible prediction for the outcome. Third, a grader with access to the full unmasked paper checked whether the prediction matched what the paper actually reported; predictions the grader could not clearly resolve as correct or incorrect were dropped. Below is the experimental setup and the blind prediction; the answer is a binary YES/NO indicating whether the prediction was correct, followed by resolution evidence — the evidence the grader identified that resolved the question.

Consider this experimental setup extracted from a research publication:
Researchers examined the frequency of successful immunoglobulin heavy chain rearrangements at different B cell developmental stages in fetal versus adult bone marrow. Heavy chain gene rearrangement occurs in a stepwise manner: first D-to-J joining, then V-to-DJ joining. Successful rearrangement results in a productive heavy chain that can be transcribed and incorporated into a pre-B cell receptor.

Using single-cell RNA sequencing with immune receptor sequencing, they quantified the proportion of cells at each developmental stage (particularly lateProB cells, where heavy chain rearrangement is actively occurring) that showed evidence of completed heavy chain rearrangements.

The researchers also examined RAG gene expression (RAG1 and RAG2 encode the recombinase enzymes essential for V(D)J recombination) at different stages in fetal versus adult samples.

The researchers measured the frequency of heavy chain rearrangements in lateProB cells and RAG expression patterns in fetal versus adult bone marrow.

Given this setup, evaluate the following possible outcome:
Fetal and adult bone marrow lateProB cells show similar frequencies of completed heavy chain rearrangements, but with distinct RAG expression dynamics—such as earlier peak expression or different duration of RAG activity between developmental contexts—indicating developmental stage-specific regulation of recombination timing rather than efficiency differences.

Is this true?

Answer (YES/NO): NO